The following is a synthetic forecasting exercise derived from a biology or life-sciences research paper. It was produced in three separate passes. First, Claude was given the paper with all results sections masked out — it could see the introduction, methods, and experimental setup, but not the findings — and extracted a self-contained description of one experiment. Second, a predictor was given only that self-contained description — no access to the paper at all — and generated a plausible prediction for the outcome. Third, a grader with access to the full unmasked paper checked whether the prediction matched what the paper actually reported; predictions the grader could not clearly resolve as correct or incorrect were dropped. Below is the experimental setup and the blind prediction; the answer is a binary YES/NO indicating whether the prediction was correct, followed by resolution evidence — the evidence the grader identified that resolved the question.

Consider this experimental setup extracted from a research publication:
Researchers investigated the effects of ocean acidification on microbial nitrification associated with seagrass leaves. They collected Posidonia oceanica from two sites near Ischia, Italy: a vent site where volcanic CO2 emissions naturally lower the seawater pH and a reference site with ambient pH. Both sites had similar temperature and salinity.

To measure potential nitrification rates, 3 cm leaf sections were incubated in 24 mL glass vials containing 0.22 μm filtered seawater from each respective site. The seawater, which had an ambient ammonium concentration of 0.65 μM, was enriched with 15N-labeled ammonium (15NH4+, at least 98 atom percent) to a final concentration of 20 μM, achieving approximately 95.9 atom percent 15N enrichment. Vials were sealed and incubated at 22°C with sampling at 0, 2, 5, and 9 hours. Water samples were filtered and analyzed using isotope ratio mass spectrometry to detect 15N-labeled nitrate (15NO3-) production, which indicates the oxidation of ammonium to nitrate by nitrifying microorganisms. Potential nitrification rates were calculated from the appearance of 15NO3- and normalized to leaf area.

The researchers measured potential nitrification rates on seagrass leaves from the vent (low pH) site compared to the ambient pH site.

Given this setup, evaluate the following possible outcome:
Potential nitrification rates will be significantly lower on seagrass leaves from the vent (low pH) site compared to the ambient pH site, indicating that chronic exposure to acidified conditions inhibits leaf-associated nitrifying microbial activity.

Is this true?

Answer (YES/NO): NO